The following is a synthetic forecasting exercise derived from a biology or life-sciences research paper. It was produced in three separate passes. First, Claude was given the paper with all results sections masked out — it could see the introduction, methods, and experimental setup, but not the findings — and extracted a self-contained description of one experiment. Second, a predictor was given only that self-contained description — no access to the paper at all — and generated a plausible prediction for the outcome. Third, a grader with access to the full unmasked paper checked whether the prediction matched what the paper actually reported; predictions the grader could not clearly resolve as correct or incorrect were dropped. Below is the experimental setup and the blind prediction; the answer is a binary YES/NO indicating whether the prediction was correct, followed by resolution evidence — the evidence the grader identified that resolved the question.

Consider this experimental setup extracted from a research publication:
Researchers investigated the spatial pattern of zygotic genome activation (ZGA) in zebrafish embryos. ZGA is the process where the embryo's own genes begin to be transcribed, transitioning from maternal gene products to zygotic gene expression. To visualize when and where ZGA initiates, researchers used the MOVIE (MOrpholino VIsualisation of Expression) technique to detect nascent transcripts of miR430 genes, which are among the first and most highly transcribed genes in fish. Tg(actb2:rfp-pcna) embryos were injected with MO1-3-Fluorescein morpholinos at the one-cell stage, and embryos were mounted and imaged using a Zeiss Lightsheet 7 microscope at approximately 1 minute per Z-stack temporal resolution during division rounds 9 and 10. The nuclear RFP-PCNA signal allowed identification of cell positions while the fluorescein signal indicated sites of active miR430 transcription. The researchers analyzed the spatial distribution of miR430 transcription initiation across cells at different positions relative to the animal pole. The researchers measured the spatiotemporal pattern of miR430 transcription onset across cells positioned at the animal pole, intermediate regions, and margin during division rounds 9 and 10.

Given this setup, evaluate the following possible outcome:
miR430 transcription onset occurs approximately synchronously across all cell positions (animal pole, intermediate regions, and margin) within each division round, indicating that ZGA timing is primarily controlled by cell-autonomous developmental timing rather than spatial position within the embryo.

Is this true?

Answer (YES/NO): NO